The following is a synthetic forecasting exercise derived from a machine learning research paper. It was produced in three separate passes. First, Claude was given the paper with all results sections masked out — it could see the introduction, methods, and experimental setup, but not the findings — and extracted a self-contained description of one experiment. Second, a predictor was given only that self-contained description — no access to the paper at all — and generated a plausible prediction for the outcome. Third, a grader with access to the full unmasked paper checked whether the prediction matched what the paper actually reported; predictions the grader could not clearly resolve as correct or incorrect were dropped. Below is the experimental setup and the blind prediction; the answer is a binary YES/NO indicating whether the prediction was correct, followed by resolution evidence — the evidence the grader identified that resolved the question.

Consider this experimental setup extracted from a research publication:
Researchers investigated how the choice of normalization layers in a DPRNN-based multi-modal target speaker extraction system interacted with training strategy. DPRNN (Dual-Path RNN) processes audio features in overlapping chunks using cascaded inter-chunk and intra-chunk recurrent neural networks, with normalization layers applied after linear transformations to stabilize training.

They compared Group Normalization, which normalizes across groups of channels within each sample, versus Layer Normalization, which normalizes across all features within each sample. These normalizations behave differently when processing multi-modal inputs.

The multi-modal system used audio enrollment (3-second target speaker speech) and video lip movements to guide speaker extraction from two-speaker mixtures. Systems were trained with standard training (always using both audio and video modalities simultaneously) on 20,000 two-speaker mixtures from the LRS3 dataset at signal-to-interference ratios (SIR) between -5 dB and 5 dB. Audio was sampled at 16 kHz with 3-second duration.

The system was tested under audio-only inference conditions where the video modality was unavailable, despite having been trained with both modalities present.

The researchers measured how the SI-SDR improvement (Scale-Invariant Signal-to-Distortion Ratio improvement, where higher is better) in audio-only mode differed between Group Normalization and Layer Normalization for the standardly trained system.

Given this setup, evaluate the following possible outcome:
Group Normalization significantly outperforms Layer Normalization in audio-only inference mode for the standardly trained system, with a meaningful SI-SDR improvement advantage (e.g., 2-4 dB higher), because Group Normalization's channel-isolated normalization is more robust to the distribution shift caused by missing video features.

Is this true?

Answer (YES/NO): NO